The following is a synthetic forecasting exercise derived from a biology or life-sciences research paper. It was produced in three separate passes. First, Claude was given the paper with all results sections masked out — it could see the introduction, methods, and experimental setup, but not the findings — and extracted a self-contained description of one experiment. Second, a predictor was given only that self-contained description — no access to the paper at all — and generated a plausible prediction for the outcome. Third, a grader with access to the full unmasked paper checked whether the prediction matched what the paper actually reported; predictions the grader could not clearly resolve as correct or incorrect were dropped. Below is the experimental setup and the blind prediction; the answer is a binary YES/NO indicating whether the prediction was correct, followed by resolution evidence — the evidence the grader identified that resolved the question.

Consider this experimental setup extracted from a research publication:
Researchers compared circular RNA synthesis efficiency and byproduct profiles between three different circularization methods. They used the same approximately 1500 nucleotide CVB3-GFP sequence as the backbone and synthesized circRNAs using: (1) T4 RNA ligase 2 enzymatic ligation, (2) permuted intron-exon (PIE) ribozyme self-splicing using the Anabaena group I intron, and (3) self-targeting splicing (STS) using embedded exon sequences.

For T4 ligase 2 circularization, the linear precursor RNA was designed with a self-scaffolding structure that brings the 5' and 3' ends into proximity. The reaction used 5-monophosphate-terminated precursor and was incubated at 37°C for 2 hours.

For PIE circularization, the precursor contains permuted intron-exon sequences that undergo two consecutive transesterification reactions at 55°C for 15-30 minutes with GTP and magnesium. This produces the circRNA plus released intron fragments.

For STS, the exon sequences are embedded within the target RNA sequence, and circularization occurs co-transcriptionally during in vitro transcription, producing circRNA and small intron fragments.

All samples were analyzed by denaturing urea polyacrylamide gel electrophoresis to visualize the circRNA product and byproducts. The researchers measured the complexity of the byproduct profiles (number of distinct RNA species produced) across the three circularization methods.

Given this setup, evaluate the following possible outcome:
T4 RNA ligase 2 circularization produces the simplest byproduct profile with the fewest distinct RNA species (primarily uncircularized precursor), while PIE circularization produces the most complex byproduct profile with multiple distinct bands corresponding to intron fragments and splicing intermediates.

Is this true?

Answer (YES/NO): NO